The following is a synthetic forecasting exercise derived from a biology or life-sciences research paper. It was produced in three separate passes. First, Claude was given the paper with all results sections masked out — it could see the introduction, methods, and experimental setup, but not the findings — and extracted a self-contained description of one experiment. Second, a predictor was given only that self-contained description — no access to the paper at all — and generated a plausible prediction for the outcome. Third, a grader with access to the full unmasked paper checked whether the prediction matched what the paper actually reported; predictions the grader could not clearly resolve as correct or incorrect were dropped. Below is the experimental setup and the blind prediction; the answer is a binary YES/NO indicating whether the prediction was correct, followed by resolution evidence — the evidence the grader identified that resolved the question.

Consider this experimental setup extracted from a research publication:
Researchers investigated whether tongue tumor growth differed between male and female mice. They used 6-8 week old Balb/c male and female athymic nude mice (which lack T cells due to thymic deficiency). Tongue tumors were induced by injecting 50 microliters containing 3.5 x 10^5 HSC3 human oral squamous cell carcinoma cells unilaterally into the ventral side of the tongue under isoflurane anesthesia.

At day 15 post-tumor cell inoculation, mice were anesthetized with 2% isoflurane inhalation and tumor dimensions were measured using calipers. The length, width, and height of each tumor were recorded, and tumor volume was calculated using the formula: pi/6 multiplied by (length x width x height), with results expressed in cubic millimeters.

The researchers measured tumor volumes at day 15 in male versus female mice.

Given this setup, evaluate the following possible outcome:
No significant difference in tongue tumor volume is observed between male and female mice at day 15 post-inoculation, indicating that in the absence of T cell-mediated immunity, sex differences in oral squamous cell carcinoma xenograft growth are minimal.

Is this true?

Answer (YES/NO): YES